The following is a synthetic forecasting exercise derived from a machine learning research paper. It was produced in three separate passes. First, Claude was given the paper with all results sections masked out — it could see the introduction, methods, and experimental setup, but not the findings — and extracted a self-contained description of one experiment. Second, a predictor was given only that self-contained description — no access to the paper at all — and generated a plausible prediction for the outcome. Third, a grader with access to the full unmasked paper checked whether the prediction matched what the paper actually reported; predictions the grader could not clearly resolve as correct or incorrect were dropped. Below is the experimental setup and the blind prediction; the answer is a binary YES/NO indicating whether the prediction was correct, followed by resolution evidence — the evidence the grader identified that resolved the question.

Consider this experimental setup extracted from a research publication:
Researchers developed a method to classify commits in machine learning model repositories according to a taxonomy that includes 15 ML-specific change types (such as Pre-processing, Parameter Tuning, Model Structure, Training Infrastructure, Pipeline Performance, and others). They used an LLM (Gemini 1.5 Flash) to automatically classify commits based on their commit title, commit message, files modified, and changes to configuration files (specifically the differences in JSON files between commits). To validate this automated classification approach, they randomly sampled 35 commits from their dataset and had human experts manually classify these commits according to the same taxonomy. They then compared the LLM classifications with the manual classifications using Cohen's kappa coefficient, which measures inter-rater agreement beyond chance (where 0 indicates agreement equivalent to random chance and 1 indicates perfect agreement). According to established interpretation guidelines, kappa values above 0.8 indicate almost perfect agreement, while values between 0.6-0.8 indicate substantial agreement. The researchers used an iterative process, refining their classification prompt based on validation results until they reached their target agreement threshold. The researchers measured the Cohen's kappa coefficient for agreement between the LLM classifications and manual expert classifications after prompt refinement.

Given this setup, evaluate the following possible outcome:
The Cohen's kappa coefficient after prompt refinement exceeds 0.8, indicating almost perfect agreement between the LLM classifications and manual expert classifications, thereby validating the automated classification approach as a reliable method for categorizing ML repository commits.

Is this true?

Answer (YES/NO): YES